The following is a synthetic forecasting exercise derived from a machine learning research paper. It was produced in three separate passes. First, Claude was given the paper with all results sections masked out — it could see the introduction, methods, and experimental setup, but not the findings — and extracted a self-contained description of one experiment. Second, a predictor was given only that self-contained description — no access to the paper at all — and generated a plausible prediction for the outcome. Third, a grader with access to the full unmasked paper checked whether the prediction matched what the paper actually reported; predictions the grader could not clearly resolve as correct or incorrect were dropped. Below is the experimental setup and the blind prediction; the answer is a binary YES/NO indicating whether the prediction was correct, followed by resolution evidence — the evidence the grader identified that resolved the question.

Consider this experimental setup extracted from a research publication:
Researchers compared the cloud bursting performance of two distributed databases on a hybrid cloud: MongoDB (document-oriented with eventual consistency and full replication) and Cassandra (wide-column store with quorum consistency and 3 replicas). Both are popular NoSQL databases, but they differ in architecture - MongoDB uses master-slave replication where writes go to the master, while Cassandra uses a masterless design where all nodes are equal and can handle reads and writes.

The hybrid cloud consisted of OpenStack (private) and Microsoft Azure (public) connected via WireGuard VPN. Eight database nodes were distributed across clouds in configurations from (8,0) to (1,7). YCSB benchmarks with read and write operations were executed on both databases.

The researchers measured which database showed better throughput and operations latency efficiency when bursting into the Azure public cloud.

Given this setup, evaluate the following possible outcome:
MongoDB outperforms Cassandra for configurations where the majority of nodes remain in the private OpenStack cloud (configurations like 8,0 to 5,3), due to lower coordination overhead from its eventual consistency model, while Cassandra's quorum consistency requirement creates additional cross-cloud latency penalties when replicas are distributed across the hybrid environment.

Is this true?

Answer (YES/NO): NO